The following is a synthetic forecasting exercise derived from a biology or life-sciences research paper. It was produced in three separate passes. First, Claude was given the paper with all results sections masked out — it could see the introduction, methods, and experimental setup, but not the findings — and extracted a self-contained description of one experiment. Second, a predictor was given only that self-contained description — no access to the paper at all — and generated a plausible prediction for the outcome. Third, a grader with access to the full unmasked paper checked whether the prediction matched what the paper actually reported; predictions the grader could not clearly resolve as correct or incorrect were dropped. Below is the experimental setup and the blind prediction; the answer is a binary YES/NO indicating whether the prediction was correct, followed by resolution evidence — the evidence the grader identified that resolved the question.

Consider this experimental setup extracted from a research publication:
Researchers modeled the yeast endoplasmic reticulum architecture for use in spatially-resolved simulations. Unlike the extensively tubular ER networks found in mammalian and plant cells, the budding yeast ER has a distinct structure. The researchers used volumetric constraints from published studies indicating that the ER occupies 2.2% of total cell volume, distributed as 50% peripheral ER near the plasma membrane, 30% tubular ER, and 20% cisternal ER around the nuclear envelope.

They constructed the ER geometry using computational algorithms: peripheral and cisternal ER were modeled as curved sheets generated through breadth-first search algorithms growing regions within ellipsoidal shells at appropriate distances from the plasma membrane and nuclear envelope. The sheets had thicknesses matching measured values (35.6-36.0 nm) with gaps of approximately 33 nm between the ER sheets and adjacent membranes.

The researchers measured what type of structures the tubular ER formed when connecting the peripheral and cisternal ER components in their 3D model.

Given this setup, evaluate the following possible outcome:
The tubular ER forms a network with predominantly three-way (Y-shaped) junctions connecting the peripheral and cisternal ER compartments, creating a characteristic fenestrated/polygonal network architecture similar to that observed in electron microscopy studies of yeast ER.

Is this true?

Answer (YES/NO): NO